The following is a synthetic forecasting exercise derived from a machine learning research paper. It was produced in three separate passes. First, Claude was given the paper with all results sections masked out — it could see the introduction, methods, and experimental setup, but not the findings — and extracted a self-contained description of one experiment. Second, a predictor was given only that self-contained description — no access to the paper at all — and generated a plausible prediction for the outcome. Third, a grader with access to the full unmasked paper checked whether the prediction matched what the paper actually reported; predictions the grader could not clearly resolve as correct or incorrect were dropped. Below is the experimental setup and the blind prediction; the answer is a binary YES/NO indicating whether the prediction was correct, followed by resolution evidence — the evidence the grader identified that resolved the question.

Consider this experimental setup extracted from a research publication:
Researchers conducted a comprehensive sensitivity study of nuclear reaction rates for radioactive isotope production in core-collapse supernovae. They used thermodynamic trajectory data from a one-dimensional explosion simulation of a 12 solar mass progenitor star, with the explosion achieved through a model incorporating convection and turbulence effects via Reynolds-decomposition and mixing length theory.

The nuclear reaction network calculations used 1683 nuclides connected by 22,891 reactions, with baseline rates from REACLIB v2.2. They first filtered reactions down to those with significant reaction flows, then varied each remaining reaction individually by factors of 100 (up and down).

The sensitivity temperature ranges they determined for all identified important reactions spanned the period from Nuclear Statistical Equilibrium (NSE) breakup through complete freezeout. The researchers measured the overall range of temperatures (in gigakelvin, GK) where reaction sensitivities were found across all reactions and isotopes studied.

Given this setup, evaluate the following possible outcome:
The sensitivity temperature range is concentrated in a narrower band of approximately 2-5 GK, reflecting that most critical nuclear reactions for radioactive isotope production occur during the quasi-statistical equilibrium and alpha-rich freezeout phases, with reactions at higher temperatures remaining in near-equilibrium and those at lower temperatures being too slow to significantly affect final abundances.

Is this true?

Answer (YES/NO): NO